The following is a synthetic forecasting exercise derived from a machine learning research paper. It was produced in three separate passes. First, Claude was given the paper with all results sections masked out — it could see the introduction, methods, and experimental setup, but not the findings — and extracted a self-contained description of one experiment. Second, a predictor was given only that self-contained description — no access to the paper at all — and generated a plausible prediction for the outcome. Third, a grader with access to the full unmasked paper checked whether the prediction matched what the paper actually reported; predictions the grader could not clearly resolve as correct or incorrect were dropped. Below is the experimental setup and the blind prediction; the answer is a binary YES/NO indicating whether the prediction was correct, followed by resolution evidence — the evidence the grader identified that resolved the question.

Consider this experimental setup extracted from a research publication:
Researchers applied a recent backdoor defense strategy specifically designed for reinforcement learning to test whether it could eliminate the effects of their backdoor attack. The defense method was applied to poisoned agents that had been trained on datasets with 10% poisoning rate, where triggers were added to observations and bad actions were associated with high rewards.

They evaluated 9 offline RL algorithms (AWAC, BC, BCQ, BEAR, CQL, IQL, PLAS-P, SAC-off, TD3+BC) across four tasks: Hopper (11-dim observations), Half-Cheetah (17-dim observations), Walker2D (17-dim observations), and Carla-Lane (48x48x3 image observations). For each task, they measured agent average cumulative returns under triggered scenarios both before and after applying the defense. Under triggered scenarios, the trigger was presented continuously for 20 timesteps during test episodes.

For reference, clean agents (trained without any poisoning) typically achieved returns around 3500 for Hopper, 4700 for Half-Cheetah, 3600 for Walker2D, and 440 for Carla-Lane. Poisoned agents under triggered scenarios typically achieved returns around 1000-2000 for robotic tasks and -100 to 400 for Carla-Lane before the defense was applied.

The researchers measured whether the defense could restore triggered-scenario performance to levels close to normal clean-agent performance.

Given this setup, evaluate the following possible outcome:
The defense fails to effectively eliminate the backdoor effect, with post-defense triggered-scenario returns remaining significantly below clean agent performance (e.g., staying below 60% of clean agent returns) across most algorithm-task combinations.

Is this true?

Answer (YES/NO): NO